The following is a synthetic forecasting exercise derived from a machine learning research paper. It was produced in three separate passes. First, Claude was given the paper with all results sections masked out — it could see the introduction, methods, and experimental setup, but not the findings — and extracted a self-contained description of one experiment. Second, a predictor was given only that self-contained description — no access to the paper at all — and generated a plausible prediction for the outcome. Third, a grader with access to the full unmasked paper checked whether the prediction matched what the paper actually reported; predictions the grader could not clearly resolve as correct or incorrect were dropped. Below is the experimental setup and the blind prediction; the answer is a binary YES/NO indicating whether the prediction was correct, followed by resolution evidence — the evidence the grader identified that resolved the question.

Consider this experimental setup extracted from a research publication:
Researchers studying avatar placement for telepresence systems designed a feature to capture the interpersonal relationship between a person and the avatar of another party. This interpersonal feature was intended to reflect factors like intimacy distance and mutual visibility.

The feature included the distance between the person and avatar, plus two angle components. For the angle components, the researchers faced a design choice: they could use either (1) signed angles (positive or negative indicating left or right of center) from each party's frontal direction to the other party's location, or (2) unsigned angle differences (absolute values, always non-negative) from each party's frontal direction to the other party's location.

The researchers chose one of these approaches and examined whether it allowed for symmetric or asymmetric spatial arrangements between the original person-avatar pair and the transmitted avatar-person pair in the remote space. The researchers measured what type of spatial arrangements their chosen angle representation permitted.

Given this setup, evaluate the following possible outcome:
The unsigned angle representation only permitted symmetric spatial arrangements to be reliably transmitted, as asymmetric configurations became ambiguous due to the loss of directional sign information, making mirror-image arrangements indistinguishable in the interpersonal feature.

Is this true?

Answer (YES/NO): NO